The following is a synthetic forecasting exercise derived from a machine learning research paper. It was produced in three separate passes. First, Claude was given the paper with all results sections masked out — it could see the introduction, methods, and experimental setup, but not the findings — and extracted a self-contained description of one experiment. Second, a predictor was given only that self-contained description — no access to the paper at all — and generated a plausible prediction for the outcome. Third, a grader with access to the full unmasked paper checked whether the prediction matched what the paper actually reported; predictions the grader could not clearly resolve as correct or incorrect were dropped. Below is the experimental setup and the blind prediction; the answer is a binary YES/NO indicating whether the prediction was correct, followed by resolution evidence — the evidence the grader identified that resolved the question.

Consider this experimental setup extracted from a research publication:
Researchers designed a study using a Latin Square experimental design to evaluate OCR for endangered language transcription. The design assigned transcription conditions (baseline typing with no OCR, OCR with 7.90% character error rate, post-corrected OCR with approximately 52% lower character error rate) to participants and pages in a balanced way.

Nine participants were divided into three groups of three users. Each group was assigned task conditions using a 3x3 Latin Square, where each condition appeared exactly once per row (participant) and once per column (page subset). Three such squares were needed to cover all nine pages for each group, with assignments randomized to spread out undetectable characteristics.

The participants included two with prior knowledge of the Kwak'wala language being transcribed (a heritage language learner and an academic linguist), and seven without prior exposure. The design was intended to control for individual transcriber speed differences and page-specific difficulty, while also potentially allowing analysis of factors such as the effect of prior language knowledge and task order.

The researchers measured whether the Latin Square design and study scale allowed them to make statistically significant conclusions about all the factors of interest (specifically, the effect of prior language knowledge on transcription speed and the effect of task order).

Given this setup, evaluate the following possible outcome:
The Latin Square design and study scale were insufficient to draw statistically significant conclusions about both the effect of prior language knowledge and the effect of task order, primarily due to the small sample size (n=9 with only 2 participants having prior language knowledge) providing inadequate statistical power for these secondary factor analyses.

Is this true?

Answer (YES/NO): YES